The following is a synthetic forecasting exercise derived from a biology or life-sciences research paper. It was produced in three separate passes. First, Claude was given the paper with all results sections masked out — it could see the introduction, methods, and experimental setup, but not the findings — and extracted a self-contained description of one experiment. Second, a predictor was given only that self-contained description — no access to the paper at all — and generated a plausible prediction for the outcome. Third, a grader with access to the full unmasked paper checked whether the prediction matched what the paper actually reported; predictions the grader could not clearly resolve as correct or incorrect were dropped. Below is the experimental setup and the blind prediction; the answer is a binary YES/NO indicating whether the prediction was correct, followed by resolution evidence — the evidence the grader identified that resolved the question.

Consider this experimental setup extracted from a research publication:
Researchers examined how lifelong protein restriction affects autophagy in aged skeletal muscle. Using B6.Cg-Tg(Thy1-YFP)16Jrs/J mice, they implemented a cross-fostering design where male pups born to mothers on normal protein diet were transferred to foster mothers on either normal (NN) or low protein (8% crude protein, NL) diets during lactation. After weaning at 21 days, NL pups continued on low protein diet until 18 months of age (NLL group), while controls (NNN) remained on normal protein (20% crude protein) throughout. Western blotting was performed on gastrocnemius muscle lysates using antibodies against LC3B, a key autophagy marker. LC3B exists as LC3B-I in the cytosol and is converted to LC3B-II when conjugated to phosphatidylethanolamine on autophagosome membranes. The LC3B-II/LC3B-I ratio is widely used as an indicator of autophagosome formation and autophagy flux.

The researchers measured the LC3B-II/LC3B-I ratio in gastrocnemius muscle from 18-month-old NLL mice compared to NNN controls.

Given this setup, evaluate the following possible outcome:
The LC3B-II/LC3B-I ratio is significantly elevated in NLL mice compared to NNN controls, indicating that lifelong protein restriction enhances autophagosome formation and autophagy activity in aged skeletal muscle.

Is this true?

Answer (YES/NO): NO